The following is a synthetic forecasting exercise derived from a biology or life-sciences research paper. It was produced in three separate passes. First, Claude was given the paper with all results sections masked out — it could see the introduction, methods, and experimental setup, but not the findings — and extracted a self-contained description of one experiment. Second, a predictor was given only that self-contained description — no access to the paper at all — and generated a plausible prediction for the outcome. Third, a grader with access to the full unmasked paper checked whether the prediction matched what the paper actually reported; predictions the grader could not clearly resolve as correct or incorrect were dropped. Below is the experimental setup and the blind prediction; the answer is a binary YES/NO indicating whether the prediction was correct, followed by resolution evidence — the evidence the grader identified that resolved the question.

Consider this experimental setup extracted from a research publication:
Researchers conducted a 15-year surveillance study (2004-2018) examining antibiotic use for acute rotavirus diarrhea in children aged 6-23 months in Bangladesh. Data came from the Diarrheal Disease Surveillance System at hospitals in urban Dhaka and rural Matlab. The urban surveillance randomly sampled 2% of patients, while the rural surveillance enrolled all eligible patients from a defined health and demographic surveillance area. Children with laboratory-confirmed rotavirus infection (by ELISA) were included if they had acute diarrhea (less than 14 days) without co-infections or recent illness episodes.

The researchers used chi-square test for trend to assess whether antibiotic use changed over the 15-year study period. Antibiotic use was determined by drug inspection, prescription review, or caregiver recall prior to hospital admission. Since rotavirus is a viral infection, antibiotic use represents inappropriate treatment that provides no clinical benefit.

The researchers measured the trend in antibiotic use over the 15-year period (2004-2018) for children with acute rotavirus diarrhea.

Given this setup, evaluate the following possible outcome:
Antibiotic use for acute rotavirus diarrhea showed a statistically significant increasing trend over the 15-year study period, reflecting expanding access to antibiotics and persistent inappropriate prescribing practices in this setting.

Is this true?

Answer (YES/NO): YES